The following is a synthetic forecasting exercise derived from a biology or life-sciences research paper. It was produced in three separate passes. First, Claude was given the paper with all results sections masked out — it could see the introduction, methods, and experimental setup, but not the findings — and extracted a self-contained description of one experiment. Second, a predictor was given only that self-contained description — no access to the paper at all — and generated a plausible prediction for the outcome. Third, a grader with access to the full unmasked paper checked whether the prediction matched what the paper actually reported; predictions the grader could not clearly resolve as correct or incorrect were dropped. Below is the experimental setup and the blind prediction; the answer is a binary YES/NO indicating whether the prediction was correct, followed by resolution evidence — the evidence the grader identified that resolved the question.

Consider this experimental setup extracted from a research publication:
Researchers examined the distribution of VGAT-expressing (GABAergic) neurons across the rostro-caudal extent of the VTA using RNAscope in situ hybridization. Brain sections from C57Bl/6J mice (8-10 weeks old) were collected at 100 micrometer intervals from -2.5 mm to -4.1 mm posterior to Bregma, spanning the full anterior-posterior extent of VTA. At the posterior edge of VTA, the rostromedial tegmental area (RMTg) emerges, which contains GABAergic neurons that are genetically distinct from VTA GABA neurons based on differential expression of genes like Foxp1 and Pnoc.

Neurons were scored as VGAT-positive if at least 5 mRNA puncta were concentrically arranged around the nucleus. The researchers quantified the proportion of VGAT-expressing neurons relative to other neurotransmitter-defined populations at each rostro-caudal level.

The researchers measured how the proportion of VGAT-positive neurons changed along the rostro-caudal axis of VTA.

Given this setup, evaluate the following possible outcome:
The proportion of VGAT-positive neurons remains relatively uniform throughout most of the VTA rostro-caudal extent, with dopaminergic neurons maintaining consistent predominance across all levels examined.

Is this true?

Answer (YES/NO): NO